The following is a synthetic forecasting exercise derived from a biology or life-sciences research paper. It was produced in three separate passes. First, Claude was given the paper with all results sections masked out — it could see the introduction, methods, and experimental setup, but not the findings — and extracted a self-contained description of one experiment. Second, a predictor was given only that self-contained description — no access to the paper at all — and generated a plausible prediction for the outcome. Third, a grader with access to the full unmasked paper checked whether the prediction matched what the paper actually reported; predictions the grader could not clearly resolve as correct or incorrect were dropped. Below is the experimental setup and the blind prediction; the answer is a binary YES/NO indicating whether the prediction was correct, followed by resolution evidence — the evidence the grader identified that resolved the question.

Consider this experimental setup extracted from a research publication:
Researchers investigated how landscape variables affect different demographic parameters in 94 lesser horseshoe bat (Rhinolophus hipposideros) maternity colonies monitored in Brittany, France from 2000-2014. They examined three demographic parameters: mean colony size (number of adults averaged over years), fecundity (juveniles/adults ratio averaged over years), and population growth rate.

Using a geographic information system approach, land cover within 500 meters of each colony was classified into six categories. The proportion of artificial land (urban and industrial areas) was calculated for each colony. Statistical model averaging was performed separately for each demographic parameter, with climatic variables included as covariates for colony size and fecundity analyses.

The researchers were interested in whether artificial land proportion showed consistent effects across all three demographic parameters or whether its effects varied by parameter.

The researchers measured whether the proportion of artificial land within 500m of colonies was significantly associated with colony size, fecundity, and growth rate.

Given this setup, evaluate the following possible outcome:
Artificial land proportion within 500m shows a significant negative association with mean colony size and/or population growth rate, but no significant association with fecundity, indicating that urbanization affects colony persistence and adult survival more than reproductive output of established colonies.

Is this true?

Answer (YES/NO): NO